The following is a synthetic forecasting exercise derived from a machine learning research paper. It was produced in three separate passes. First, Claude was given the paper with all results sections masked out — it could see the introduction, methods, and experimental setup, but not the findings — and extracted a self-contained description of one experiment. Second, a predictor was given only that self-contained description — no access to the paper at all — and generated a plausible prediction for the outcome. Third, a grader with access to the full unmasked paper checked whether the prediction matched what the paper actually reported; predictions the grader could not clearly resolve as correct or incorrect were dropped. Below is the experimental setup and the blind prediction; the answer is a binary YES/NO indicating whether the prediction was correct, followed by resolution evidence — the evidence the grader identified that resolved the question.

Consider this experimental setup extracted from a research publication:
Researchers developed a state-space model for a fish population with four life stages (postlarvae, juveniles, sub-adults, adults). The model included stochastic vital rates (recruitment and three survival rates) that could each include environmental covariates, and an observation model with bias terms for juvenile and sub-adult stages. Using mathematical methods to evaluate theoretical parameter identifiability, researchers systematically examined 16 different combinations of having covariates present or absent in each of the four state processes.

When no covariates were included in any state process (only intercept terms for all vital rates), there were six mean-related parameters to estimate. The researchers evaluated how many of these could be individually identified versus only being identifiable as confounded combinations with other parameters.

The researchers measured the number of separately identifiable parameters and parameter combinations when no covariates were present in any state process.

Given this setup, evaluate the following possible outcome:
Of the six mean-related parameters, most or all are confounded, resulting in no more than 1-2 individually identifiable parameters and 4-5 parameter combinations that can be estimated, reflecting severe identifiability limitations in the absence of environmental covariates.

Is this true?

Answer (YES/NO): YES